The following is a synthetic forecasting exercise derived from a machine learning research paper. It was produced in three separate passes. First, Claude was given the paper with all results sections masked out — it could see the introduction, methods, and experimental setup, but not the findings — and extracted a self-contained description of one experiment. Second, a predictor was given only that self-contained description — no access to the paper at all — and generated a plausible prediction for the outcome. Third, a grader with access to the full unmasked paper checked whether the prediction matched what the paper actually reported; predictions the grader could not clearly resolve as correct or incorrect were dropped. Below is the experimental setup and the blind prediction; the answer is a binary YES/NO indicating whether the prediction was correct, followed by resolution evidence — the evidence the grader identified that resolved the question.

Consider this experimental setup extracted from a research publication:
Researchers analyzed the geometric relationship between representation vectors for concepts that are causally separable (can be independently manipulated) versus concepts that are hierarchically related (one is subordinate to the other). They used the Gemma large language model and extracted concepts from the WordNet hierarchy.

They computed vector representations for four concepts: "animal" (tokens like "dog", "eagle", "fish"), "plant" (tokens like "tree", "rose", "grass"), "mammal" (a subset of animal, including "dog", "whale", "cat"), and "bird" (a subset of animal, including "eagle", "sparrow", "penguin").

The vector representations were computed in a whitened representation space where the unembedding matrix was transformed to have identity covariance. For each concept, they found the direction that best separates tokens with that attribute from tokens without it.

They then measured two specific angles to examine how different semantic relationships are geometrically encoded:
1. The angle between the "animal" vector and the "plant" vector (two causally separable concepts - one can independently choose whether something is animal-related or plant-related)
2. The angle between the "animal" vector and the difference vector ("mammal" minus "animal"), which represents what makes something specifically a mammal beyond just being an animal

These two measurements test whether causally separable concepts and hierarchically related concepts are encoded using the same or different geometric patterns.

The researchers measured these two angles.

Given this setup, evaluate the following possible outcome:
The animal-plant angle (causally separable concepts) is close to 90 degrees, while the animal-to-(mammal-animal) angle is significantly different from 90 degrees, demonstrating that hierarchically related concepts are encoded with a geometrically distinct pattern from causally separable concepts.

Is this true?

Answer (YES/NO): NO